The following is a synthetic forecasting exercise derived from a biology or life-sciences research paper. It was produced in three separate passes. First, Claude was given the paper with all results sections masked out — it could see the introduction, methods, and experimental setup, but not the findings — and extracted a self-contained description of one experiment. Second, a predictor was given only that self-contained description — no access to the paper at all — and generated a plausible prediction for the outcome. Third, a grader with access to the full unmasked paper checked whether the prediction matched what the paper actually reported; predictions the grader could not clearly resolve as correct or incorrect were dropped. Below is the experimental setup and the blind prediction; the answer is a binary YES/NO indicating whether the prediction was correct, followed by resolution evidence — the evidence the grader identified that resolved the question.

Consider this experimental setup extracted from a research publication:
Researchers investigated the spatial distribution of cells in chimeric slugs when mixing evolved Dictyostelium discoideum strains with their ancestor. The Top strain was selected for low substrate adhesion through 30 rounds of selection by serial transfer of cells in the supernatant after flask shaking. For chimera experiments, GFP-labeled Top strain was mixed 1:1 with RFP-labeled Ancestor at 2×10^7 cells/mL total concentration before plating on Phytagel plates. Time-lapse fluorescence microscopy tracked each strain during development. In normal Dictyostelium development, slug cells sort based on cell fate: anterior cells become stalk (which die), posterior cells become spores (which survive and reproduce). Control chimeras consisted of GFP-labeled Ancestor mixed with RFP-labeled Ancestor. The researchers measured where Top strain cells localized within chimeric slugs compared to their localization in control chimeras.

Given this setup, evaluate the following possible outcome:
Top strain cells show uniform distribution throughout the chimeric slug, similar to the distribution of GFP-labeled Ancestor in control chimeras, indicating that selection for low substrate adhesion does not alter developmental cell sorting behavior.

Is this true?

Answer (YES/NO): NO